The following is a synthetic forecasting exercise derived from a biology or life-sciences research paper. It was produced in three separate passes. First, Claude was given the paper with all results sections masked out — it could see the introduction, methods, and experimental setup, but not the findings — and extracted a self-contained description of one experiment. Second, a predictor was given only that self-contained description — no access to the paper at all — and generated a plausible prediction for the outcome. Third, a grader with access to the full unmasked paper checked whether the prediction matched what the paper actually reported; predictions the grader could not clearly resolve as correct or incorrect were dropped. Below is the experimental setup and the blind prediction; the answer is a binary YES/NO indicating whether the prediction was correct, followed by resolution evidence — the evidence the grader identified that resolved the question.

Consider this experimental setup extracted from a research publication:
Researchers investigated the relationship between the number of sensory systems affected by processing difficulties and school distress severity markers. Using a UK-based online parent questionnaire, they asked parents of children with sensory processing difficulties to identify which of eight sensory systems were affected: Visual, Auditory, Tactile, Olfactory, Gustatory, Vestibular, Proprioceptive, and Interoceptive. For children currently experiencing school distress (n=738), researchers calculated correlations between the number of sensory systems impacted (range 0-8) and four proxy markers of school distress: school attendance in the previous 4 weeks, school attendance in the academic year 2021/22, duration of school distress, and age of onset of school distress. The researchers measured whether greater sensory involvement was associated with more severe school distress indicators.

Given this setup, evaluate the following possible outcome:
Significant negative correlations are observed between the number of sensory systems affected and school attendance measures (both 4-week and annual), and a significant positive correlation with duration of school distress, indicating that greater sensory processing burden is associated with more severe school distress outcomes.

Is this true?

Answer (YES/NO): YES